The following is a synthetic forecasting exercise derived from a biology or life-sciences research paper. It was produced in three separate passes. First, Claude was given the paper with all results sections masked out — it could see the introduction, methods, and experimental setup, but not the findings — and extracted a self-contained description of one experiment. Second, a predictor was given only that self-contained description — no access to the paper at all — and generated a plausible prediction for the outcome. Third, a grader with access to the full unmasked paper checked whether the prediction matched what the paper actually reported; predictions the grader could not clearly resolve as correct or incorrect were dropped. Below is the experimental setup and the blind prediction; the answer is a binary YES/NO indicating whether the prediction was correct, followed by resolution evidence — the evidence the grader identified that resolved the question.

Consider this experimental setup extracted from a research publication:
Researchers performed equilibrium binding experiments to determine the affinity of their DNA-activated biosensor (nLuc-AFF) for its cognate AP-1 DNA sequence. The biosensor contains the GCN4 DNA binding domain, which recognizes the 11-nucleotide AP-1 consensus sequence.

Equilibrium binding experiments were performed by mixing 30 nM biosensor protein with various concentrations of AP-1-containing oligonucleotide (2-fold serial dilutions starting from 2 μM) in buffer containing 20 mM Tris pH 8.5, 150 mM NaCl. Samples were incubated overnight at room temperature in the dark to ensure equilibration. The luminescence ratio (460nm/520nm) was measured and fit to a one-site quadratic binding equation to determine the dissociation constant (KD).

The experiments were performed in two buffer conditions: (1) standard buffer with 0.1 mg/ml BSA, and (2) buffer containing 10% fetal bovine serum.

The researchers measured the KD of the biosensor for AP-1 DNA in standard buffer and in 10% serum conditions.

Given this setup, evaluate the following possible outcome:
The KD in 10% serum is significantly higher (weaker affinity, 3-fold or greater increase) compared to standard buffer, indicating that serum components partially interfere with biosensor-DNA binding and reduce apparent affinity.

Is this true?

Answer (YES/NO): NO